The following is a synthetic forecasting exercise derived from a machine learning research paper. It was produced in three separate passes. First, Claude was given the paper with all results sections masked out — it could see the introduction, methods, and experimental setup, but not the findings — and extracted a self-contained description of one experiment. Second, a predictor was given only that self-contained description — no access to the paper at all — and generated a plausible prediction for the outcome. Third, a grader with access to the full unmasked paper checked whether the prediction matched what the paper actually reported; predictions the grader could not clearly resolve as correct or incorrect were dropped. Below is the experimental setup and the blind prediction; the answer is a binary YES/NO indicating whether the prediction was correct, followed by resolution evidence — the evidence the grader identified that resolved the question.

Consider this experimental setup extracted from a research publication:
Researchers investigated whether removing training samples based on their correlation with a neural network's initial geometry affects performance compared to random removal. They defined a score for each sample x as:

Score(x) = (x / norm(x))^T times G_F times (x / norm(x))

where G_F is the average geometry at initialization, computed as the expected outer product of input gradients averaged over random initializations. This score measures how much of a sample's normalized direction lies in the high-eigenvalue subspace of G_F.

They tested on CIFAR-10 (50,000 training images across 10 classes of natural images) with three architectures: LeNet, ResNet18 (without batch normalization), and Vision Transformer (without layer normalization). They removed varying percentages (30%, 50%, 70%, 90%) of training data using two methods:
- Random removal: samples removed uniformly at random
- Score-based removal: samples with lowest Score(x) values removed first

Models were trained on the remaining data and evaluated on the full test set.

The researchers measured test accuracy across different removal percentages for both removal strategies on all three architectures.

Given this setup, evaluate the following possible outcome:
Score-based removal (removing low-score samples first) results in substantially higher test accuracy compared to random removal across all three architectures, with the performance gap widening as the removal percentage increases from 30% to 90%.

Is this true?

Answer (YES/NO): NO